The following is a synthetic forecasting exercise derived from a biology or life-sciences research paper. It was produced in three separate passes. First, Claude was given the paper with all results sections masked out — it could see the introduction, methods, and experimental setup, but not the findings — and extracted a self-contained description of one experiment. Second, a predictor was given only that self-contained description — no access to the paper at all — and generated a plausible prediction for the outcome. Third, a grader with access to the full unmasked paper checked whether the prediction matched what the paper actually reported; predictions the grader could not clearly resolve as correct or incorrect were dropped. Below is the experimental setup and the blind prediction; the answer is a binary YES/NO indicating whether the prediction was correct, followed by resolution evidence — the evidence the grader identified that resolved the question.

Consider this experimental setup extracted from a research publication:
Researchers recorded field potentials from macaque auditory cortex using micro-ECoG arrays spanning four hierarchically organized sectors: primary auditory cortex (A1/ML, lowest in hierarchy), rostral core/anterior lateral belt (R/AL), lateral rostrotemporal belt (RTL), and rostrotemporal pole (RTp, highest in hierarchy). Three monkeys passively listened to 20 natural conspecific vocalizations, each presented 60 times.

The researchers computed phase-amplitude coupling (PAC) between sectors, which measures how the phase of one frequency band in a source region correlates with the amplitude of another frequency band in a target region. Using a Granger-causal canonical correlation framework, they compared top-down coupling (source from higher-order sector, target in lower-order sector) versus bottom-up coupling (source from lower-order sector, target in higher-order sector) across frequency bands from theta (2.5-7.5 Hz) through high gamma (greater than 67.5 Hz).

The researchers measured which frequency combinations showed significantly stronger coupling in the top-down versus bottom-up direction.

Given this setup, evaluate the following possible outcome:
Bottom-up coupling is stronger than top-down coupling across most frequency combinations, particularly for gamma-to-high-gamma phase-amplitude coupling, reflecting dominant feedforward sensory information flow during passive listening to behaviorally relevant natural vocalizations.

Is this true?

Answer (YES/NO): NO